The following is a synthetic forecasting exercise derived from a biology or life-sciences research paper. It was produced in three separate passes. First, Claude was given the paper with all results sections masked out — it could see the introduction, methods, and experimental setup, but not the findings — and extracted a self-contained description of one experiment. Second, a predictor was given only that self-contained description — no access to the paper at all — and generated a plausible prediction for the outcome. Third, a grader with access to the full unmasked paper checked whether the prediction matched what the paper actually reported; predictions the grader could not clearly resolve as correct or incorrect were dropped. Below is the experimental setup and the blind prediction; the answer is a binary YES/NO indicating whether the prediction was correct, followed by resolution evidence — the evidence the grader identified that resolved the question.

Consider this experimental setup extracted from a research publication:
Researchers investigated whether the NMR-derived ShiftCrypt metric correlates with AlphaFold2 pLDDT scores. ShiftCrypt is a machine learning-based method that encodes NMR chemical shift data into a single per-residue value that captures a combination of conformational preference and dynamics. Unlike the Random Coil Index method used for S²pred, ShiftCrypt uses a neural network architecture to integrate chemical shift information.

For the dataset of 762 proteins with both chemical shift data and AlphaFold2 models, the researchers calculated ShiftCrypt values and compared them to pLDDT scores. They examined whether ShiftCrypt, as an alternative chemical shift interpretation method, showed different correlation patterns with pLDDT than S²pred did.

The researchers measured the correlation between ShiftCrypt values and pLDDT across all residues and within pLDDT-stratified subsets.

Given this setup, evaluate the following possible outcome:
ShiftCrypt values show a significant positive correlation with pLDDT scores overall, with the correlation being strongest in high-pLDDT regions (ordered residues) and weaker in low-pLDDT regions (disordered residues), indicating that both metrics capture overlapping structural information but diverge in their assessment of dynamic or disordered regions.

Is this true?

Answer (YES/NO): NO